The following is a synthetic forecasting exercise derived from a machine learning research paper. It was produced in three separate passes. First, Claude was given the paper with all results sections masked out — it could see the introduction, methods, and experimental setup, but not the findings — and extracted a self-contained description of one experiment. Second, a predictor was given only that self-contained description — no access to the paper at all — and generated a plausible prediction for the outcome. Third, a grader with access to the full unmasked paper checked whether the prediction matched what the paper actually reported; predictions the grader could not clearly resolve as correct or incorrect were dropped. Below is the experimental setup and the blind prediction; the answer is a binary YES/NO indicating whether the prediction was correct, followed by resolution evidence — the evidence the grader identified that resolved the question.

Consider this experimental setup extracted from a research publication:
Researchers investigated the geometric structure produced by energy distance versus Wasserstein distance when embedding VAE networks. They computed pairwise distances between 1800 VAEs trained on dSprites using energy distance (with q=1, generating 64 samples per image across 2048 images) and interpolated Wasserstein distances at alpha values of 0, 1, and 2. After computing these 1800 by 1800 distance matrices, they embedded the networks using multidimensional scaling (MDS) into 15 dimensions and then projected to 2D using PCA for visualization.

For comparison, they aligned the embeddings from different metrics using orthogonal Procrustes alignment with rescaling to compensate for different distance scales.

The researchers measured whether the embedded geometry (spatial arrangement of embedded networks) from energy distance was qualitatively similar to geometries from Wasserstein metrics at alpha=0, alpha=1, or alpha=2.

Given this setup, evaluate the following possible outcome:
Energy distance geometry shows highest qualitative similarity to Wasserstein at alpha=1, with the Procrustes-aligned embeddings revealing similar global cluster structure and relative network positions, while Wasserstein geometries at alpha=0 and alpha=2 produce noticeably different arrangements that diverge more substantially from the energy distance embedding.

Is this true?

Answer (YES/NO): NO